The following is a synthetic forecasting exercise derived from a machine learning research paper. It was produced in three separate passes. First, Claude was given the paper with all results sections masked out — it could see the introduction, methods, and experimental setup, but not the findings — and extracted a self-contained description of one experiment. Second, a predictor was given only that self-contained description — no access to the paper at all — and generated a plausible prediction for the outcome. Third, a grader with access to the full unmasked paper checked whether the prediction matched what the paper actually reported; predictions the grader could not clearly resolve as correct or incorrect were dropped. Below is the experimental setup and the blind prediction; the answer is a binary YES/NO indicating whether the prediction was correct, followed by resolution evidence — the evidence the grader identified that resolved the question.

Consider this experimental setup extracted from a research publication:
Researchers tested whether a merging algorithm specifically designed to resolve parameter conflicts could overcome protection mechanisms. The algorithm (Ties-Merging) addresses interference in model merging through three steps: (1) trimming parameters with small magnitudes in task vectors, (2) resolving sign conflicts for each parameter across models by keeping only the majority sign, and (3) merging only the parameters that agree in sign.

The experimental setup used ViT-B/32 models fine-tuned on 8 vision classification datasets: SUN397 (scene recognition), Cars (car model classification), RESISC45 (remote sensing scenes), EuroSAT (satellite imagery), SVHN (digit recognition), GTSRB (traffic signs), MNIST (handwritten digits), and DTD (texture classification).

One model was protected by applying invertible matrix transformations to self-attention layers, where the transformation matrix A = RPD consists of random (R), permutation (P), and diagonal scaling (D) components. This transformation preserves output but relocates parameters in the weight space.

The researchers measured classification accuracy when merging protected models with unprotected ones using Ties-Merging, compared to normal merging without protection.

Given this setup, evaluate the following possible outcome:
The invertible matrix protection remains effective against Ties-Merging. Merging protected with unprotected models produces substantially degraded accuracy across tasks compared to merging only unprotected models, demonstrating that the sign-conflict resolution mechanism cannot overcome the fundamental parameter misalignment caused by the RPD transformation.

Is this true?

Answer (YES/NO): YES